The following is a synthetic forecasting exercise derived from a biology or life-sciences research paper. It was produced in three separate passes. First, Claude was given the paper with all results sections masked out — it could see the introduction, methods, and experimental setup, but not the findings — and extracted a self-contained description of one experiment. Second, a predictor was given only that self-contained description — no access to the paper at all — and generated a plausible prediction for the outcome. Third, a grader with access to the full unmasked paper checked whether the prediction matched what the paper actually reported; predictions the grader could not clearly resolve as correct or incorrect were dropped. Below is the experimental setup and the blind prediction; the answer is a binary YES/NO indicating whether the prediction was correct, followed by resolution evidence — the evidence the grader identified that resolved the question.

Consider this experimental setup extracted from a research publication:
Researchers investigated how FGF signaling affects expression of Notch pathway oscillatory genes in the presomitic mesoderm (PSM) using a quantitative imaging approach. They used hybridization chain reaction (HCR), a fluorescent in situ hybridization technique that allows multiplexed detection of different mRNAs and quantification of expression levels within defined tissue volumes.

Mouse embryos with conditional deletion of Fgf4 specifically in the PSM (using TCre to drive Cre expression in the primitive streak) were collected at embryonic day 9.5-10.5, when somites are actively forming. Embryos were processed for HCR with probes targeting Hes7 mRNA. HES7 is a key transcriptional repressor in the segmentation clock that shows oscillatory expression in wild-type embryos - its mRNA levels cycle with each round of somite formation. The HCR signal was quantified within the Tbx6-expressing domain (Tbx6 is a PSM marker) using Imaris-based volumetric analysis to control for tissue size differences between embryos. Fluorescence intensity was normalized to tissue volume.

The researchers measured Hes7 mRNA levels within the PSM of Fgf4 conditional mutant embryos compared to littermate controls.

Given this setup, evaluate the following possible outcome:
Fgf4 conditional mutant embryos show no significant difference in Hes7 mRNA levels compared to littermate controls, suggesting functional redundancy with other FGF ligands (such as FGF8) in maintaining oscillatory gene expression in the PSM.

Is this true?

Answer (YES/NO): NO